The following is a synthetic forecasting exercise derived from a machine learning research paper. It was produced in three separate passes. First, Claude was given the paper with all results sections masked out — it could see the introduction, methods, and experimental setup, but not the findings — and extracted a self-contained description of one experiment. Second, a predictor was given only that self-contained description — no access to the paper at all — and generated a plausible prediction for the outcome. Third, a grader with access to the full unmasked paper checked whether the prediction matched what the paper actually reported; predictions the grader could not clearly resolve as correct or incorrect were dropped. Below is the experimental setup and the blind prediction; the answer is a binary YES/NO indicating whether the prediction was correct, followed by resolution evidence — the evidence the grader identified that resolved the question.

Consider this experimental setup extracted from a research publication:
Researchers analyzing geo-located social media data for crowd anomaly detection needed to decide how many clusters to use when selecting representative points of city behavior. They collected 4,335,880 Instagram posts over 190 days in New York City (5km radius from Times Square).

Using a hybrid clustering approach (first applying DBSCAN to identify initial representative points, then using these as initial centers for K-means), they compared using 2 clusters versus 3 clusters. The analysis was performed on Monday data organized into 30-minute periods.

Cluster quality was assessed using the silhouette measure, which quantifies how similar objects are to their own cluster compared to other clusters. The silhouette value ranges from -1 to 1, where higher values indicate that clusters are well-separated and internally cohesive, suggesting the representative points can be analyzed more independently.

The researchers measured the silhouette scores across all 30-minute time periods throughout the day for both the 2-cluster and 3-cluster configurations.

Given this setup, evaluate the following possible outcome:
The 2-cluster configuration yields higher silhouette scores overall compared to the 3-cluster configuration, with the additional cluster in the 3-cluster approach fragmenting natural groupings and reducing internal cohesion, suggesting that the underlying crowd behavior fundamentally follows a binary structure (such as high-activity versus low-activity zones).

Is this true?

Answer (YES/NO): YES